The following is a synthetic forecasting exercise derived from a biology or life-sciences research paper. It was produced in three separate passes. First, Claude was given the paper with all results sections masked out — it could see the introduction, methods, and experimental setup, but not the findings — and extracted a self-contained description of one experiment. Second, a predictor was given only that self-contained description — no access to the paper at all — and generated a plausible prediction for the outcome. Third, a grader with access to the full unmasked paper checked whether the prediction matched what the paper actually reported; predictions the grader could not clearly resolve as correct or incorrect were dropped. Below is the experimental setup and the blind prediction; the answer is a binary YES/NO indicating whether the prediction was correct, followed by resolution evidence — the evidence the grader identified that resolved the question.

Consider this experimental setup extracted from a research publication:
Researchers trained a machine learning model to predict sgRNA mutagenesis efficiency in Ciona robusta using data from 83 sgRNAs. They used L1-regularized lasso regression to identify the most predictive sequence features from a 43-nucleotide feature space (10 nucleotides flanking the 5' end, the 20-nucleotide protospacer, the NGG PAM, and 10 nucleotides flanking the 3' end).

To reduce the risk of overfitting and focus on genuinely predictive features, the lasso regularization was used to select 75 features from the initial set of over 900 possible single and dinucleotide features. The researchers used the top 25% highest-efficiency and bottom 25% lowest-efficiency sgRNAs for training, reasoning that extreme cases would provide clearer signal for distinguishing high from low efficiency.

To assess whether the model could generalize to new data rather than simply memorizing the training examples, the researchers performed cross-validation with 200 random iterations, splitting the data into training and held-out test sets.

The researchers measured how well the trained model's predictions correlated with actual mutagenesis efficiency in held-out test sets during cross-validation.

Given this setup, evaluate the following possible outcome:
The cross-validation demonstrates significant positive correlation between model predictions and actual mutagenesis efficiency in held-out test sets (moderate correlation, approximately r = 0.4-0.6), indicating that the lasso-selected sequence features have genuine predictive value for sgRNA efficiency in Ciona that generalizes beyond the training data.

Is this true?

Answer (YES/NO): NO